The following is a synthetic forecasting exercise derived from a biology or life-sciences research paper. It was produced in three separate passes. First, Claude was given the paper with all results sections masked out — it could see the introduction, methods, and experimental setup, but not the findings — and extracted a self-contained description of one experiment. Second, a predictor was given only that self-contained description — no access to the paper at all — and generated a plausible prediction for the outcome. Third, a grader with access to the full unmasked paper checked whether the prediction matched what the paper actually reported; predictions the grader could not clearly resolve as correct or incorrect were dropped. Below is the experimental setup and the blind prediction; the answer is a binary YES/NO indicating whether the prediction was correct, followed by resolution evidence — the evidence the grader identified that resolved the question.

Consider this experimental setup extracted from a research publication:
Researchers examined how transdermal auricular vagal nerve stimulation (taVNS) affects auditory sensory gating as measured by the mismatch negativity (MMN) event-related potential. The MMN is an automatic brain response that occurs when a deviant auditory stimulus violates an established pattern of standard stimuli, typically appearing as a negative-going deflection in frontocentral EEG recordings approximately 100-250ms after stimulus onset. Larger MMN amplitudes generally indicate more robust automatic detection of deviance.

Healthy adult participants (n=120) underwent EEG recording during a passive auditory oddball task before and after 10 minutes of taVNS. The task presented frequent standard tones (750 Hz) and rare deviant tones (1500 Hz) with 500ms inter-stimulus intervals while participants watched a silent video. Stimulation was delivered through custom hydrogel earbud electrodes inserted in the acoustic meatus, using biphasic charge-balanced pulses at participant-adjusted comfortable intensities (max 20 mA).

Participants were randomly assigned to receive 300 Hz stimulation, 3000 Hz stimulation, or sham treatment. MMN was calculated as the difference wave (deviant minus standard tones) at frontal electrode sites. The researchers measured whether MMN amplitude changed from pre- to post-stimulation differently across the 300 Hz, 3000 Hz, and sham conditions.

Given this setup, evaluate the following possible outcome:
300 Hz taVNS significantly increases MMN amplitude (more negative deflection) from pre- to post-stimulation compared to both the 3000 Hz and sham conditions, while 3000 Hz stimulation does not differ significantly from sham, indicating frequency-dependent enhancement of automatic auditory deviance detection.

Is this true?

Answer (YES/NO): NO